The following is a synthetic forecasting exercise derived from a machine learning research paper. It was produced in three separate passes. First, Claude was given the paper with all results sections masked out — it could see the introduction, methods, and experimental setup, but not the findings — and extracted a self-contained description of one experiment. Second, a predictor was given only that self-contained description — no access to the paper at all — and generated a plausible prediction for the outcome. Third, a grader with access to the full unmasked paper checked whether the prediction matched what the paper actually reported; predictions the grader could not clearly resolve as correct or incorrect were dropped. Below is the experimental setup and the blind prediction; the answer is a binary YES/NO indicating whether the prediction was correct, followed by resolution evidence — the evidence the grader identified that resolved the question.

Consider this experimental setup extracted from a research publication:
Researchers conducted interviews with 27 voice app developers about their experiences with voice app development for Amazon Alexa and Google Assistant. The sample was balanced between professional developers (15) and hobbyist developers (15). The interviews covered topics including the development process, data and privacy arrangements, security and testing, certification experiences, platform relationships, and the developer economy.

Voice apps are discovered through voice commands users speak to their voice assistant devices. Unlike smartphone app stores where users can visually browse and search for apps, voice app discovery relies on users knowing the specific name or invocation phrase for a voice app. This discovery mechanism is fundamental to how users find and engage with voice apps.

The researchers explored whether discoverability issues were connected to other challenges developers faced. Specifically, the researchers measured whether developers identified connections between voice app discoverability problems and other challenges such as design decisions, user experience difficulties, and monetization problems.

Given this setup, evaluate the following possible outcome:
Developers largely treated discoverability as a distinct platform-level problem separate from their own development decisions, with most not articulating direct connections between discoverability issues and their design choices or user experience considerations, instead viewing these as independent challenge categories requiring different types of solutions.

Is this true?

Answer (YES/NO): NO